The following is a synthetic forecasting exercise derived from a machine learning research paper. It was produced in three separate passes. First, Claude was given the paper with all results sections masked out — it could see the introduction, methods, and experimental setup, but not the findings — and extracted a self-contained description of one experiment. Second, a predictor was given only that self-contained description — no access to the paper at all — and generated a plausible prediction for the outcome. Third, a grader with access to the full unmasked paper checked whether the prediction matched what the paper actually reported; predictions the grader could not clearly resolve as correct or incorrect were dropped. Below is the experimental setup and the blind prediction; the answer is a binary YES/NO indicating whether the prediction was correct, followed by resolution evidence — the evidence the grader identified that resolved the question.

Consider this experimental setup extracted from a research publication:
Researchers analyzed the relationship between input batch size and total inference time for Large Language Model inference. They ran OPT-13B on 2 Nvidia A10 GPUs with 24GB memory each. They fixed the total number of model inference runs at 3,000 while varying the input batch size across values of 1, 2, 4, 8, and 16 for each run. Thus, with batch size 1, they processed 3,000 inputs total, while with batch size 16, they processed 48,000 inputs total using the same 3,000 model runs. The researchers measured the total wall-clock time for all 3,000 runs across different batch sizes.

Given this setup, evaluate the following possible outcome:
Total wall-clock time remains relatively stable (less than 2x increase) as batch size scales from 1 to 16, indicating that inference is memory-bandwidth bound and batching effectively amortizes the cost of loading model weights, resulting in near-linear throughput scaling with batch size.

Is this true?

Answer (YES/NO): YES